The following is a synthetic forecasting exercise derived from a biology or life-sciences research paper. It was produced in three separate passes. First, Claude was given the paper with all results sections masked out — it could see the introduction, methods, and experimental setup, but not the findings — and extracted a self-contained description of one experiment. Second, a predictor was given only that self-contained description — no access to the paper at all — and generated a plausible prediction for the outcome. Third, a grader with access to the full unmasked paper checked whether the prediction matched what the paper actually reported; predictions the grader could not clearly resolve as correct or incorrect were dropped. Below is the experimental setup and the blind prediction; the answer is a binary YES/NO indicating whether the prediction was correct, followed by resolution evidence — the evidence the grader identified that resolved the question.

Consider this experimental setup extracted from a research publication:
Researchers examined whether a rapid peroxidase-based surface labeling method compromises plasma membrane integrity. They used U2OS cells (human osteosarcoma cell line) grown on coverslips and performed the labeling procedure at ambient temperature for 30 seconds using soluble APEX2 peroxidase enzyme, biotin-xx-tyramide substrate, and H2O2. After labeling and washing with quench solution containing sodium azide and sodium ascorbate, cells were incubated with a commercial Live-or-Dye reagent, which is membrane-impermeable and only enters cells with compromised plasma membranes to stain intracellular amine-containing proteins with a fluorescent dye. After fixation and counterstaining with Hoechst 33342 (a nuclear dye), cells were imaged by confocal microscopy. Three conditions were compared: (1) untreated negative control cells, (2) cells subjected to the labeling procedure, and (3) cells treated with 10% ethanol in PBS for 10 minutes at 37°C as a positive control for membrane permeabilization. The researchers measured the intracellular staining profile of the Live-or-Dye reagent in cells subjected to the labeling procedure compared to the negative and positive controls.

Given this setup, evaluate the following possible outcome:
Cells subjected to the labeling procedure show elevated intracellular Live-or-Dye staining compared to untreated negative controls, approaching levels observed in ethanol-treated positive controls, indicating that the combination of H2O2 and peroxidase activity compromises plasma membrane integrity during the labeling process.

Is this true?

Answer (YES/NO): NO